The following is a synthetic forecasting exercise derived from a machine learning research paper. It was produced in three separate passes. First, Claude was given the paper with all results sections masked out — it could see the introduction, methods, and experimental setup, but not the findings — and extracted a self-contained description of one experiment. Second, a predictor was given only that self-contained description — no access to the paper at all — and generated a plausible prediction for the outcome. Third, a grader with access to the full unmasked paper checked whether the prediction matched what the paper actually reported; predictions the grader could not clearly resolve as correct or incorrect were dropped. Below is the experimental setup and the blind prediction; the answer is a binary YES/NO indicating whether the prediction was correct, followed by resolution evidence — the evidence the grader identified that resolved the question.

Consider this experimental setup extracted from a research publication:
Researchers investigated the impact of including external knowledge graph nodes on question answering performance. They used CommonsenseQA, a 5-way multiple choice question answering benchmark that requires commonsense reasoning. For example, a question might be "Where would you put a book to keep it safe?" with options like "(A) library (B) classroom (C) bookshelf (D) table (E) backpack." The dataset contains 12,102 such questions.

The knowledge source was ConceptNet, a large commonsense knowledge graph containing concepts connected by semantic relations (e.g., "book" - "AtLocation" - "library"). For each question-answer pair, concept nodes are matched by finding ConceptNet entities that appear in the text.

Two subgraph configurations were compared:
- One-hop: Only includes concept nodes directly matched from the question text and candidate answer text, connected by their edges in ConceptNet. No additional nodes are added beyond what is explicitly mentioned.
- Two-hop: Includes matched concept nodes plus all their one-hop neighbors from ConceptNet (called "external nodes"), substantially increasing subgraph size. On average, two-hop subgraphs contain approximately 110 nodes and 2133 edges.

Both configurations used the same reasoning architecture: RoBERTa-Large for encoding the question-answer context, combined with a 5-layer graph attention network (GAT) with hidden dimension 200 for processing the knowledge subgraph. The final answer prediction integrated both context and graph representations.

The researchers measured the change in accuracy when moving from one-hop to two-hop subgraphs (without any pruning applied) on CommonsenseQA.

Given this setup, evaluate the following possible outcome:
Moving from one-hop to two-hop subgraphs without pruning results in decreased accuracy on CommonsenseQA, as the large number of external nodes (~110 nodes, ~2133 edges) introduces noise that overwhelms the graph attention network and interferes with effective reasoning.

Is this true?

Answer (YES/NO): NO